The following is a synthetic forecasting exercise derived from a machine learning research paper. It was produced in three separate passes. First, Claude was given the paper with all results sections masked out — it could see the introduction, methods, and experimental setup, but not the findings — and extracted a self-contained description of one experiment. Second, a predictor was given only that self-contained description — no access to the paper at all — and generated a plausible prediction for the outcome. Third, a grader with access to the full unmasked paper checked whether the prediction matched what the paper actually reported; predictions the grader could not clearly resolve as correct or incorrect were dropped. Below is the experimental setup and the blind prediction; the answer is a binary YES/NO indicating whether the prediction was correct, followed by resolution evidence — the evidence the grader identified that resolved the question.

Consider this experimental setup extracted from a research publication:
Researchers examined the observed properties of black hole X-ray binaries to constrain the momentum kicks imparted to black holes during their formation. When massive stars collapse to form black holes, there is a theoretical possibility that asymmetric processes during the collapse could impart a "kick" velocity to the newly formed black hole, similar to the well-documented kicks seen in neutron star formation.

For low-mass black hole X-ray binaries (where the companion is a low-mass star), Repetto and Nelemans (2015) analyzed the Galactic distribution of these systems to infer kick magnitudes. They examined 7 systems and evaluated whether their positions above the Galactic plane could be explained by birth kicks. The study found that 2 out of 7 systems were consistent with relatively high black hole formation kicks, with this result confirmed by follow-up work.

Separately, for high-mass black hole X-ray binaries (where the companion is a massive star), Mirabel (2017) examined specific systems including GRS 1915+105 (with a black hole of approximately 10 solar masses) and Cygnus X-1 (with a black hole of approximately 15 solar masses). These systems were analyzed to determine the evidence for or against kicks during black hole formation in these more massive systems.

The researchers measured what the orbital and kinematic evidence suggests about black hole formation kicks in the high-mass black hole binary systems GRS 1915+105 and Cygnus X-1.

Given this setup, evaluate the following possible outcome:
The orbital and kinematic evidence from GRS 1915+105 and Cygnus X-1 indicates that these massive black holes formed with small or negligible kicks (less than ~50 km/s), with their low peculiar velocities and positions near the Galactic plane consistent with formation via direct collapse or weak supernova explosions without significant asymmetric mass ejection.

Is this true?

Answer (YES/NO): YES